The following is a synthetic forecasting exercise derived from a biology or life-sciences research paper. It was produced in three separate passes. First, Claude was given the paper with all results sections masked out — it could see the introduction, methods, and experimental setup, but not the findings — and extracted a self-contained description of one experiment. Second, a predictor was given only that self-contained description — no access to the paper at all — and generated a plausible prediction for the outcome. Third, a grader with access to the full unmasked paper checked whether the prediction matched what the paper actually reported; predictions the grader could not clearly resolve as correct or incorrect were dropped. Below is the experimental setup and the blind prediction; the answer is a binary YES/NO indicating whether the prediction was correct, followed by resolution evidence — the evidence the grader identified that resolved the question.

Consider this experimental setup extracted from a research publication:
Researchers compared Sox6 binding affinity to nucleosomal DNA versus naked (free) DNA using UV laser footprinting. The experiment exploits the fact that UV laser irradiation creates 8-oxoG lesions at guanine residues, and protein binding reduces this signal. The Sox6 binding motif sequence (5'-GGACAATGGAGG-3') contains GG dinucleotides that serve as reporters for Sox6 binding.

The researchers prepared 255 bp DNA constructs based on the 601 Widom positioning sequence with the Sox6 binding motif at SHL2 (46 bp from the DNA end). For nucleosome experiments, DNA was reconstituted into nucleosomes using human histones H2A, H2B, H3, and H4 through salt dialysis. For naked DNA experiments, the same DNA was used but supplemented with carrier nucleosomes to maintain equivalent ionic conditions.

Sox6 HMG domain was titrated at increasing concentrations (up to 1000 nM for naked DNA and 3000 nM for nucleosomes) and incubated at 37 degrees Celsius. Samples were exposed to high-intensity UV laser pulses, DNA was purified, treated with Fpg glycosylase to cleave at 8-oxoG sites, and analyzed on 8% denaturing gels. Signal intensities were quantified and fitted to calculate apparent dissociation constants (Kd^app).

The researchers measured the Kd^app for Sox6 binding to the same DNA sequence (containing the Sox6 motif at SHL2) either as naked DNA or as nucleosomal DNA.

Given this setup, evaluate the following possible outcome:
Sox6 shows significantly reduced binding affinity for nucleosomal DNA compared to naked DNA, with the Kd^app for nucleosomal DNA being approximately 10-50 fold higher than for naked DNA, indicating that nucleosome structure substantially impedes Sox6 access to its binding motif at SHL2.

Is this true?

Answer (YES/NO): NO